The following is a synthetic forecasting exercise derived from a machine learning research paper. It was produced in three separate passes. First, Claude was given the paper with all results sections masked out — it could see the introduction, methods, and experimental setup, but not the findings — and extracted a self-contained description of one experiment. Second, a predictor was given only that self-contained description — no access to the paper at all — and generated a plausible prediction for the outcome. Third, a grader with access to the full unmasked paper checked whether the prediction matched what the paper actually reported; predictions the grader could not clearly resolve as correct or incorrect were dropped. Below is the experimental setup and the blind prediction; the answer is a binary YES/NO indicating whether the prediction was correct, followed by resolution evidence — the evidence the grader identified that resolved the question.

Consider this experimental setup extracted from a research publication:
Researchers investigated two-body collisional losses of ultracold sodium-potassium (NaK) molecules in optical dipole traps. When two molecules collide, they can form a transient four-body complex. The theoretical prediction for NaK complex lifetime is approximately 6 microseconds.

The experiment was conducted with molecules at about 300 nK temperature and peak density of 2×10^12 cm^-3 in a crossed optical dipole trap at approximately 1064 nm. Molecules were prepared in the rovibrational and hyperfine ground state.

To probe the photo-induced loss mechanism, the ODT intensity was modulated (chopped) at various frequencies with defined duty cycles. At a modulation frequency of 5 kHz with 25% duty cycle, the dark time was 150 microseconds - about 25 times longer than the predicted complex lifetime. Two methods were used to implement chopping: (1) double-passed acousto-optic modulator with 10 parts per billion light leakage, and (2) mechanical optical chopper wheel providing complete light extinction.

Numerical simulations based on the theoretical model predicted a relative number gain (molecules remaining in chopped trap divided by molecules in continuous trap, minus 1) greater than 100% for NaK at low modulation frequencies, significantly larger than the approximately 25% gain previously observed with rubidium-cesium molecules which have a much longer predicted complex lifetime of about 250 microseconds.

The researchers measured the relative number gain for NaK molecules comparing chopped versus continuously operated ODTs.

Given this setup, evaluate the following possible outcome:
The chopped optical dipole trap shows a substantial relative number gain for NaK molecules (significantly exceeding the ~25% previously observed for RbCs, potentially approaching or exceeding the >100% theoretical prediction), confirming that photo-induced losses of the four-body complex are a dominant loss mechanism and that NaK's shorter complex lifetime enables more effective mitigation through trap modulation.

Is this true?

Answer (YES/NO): NO